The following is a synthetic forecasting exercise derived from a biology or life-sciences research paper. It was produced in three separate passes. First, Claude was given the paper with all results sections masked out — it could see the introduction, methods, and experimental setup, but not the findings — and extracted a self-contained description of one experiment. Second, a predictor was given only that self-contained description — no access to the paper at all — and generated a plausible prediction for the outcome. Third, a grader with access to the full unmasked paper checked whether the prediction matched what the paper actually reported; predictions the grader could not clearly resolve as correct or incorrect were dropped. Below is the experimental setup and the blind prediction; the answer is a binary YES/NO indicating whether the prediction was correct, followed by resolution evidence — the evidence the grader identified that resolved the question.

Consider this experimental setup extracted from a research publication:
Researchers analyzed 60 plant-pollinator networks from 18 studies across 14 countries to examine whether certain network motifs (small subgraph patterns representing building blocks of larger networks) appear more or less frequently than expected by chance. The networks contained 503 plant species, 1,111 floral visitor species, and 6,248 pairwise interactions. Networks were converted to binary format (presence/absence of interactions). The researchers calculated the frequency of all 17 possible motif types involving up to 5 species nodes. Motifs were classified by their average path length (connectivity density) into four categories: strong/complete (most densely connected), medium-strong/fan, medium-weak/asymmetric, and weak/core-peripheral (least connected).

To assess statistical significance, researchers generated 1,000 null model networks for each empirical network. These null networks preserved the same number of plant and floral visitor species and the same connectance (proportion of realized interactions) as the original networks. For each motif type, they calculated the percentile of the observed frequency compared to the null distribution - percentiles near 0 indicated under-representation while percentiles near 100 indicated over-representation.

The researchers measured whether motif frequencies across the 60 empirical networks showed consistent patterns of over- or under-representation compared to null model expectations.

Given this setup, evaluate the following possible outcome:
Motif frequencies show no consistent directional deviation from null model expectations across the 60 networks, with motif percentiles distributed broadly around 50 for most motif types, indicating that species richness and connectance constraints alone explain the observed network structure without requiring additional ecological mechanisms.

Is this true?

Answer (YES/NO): NO